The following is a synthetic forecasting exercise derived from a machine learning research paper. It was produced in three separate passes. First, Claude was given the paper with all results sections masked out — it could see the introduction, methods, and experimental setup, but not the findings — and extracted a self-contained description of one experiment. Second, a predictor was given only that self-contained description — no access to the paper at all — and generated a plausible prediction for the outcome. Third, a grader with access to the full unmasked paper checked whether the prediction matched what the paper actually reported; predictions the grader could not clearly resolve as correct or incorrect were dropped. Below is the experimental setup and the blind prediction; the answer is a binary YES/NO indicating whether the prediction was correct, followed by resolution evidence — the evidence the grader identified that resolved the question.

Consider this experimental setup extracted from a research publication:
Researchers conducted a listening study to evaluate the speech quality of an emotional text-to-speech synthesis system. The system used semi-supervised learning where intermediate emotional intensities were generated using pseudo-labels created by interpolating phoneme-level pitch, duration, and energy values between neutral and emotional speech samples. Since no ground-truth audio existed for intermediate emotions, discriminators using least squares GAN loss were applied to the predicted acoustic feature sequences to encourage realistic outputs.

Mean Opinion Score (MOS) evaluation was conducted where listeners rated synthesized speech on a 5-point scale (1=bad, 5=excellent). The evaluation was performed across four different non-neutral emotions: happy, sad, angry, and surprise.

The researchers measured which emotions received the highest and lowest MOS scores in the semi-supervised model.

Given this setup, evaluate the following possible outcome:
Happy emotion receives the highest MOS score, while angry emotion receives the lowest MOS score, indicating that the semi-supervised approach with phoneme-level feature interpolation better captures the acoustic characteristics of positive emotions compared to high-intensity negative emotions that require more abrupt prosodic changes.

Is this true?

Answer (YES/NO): NO